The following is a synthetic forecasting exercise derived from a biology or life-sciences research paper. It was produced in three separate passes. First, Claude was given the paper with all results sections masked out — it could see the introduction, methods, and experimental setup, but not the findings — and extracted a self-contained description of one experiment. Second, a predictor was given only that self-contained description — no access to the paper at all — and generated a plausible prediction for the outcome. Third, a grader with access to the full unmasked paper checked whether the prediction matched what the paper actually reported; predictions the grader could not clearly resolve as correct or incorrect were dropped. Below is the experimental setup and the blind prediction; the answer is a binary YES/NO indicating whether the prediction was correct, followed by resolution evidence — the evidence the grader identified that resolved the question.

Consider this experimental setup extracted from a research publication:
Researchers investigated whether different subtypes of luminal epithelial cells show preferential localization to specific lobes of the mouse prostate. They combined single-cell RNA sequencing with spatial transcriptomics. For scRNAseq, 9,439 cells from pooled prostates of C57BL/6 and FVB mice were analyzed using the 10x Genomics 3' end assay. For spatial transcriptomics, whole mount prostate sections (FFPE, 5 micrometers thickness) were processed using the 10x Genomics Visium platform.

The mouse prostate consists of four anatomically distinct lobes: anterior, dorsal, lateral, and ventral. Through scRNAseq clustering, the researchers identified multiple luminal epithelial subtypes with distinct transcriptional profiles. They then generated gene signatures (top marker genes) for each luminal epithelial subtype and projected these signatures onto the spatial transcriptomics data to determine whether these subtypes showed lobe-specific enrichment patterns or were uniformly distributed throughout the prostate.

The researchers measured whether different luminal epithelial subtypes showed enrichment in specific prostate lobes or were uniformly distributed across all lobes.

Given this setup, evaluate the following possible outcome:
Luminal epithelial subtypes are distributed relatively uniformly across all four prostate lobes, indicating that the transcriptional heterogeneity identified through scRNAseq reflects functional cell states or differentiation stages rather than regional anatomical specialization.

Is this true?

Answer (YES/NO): NO